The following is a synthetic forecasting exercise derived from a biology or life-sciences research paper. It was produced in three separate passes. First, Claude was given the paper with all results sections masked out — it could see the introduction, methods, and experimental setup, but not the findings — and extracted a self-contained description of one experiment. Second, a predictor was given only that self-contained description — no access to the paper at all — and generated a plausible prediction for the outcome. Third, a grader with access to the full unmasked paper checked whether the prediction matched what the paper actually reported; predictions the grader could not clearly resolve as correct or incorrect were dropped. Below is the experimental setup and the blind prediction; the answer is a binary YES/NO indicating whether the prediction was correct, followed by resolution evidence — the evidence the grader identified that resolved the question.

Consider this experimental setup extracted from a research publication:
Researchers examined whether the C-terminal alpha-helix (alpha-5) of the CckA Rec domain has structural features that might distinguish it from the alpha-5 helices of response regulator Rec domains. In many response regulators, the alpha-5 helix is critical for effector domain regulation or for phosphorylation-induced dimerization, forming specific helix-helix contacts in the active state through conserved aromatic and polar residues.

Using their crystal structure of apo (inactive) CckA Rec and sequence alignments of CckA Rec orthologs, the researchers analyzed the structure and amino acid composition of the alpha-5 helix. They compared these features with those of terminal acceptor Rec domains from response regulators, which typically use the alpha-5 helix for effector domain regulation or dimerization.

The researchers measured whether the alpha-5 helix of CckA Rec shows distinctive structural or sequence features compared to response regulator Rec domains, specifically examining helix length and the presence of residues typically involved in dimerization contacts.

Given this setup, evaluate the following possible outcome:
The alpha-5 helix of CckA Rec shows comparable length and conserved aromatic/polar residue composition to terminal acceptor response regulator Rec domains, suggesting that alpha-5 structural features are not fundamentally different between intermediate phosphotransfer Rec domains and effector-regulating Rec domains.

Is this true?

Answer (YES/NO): NO